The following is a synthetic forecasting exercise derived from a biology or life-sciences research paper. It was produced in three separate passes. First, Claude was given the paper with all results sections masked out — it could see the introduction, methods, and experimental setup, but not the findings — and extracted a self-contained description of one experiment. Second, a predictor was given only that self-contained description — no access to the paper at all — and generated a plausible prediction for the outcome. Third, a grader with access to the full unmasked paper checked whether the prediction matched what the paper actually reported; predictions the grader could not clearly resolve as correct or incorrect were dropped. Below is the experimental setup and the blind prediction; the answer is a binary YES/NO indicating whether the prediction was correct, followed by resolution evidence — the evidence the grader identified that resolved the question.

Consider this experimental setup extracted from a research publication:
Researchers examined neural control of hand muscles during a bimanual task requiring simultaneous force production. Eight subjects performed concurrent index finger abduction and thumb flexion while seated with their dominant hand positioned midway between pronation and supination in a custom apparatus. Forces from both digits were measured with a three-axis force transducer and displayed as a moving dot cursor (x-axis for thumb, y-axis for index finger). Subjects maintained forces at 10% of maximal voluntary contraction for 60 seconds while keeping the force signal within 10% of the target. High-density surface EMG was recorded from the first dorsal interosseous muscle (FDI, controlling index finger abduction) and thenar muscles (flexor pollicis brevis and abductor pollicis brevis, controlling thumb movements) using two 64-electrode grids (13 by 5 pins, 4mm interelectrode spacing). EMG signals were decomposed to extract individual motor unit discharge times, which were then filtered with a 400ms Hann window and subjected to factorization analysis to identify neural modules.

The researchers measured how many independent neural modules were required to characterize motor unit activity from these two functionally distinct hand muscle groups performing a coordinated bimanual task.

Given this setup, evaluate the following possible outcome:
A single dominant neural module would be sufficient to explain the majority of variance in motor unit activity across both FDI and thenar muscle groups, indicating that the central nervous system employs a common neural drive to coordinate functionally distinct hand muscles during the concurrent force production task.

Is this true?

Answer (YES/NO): NO